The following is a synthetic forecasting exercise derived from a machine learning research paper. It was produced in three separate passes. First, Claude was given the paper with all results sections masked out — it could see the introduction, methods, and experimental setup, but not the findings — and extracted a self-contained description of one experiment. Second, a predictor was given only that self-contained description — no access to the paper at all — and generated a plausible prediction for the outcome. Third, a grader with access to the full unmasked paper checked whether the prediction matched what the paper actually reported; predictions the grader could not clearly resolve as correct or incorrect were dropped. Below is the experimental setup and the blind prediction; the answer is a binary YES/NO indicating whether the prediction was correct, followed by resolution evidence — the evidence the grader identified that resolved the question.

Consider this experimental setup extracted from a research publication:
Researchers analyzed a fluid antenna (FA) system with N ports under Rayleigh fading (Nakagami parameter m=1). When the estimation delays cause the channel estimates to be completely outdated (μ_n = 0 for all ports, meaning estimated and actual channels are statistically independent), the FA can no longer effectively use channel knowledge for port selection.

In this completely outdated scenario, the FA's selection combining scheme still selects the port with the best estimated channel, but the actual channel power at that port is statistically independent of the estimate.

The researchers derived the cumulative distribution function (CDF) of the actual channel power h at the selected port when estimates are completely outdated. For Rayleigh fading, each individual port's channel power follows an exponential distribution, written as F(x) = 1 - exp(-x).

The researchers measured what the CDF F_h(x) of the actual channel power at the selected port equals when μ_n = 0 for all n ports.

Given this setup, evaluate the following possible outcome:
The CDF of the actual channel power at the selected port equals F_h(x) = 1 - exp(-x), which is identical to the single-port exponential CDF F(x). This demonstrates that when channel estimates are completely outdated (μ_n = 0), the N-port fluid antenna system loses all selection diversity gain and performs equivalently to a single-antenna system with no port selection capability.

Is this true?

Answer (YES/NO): YES